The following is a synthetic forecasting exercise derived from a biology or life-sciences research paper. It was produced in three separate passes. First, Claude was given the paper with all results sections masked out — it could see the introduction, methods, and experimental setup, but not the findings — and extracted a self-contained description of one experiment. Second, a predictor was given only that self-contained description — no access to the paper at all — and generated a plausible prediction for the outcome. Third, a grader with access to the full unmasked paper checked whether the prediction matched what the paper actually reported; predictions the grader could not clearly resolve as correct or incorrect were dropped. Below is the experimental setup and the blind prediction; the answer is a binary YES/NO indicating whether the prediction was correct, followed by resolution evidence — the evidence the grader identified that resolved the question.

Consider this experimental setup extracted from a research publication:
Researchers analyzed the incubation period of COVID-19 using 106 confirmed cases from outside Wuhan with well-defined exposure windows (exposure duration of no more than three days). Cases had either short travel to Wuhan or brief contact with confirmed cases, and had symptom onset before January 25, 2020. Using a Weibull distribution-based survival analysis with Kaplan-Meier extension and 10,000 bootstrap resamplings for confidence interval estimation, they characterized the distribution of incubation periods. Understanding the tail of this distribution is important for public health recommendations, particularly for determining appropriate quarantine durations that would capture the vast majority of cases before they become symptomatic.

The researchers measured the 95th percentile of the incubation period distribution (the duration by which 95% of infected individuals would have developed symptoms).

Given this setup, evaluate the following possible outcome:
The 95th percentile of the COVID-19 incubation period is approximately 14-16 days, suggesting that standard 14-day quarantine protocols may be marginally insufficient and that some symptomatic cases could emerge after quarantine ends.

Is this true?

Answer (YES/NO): NO